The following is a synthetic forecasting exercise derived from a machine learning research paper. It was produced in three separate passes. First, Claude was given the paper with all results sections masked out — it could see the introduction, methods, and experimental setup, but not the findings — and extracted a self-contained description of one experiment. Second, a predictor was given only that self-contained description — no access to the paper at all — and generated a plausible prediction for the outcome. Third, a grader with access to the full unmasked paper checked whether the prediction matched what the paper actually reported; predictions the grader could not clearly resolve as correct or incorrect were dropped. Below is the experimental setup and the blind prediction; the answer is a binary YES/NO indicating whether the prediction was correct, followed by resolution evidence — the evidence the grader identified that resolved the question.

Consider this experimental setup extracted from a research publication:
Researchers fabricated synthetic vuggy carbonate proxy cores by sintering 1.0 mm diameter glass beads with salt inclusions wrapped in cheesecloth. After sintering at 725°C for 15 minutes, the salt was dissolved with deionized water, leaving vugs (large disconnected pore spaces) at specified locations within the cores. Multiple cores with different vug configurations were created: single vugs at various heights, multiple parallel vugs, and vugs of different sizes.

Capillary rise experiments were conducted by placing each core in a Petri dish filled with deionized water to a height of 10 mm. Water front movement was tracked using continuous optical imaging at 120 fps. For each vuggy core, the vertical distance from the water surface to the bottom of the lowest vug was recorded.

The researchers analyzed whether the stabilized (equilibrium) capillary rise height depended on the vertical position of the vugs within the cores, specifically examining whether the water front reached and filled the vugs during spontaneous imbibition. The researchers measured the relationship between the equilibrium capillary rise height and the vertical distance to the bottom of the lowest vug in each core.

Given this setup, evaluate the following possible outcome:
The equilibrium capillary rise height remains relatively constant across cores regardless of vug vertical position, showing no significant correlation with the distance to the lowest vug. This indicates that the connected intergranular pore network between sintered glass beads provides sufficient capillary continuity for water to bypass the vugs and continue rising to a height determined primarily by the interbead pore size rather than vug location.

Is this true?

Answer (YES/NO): YES